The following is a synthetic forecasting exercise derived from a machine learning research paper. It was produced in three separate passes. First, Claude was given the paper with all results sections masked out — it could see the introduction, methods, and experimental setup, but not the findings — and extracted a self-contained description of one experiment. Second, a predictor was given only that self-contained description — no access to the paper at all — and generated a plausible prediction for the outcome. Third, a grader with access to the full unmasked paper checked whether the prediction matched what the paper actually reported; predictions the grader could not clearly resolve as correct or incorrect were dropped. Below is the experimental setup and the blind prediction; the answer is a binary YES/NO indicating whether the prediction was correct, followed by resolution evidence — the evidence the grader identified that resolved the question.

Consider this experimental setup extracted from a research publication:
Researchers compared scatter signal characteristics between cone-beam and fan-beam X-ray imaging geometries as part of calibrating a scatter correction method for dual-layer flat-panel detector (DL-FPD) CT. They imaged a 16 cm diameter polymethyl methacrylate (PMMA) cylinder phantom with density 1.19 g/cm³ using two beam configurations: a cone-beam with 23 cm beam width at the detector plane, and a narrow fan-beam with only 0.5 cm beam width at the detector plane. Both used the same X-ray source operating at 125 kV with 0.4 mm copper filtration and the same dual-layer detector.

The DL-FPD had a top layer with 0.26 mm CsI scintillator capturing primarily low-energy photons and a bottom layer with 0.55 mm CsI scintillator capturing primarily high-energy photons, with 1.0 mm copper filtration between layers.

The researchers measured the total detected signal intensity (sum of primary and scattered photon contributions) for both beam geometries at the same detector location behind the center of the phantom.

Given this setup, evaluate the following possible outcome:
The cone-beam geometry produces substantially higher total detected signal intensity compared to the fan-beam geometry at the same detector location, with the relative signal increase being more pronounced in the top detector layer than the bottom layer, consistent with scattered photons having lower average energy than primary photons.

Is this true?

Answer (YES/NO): NO